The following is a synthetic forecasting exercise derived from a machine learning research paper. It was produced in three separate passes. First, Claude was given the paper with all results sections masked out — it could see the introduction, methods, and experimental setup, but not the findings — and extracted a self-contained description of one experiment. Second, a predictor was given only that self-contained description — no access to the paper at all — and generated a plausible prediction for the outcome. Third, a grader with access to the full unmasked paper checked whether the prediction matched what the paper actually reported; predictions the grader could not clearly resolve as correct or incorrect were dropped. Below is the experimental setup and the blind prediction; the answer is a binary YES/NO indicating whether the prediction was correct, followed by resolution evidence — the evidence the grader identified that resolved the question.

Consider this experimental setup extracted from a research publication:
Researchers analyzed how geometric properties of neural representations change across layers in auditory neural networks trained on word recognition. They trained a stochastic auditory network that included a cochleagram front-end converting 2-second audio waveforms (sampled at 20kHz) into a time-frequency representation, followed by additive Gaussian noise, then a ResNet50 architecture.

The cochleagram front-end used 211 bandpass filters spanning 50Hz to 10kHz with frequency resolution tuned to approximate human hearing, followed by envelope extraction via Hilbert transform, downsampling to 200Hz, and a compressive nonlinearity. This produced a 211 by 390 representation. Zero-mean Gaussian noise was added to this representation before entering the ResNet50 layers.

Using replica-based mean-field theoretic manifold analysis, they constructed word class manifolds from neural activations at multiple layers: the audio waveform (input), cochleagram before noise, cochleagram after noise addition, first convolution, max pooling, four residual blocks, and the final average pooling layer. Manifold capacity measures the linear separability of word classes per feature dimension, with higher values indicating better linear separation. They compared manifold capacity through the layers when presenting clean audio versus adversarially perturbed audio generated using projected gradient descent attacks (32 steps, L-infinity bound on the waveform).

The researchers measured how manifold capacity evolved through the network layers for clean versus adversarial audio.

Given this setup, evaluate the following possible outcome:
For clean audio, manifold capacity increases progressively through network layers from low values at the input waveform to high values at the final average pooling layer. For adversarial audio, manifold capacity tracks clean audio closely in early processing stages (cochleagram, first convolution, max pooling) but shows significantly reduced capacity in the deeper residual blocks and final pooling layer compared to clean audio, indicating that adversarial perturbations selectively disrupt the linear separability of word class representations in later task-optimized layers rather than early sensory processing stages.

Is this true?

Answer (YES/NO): NO